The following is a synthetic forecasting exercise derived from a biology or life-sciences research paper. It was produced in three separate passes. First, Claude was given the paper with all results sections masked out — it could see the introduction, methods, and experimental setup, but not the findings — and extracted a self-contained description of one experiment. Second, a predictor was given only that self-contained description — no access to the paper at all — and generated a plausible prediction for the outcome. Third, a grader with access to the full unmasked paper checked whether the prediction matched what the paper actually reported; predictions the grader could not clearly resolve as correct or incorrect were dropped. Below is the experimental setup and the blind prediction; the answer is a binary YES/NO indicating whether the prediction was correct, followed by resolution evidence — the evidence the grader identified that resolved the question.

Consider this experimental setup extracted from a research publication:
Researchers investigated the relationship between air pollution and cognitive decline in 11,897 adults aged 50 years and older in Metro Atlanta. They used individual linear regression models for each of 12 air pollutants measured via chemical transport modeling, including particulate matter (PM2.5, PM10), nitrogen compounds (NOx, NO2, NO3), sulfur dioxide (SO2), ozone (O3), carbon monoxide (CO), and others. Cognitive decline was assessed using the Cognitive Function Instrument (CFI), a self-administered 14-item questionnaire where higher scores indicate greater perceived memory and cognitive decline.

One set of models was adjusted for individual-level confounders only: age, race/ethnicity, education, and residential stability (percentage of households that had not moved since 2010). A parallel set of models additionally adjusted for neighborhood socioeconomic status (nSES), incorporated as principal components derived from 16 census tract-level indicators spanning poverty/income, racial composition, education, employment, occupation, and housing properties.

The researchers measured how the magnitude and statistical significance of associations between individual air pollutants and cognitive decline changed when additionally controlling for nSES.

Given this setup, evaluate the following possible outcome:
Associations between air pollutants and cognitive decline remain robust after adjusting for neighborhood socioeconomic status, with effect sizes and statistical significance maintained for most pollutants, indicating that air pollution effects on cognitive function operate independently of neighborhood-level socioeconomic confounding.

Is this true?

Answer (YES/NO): NO